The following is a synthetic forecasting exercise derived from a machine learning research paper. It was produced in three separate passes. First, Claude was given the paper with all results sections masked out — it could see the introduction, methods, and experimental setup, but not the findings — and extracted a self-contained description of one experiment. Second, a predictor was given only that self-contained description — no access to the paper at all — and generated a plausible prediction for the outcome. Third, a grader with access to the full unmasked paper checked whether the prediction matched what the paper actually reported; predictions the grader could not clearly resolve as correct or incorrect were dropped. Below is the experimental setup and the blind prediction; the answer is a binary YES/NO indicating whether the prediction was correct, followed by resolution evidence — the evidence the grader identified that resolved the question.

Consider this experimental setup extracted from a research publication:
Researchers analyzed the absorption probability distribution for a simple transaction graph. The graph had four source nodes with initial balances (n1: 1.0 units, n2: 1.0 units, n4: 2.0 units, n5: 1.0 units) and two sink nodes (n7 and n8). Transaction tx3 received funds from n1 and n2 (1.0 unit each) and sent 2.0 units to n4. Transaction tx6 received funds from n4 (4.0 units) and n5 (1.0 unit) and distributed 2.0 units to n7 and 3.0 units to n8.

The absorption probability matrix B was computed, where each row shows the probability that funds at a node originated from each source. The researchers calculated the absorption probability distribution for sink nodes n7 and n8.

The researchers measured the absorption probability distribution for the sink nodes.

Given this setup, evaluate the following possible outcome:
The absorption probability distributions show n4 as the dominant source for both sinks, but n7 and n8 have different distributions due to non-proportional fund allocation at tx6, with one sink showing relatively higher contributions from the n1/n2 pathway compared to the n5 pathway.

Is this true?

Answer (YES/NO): NO